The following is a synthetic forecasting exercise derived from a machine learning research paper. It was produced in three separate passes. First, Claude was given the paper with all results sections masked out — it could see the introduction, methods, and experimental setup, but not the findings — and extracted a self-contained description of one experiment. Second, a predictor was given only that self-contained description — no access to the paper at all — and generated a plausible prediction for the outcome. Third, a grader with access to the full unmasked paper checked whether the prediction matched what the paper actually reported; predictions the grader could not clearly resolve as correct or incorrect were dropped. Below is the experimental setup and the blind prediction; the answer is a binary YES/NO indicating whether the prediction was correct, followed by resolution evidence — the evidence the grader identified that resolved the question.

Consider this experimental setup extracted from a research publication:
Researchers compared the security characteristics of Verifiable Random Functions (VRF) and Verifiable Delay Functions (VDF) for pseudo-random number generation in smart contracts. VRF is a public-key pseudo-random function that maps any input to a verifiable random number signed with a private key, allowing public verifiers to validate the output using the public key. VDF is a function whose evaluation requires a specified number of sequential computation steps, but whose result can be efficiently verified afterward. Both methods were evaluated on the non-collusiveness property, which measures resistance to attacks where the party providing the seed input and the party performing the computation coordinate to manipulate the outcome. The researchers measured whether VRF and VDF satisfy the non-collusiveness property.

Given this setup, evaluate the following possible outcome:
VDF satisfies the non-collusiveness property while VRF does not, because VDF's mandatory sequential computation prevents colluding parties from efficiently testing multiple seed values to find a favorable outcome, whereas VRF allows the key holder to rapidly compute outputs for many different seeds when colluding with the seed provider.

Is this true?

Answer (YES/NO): YES